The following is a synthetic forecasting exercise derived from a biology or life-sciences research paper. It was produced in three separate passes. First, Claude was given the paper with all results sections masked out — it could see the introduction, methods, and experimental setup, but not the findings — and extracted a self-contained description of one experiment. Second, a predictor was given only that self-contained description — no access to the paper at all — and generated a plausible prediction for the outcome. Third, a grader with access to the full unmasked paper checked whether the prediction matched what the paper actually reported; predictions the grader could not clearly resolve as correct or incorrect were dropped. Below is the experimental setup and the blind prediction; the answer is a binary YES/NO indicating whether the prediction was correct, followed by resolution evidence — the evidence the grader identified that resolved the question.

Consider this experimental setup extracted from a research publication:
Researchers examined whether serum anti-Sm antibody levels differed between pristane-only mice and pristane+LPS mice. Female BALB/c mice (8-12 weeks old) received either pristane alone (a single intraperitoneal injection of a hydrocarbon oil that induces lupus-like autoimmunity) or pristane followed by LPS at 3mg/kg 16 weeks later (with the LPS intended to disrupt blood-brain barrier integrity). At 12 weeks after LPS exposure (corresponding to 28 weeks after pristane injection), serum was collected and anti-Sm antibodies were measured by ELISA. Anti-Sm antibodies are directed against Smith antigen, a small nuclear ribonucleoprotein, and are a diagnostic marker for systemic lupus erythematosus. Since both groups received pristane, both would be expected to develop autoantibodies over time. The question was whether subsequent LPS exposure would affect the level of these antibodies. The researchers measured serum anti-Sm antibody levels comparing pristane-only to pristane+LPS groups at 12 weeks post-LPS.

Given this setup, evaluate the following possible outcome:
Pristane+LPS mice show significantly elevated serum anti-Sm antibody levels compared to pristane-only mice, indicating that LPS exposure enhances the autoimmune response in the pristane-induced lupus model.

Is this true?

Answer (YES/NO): NO